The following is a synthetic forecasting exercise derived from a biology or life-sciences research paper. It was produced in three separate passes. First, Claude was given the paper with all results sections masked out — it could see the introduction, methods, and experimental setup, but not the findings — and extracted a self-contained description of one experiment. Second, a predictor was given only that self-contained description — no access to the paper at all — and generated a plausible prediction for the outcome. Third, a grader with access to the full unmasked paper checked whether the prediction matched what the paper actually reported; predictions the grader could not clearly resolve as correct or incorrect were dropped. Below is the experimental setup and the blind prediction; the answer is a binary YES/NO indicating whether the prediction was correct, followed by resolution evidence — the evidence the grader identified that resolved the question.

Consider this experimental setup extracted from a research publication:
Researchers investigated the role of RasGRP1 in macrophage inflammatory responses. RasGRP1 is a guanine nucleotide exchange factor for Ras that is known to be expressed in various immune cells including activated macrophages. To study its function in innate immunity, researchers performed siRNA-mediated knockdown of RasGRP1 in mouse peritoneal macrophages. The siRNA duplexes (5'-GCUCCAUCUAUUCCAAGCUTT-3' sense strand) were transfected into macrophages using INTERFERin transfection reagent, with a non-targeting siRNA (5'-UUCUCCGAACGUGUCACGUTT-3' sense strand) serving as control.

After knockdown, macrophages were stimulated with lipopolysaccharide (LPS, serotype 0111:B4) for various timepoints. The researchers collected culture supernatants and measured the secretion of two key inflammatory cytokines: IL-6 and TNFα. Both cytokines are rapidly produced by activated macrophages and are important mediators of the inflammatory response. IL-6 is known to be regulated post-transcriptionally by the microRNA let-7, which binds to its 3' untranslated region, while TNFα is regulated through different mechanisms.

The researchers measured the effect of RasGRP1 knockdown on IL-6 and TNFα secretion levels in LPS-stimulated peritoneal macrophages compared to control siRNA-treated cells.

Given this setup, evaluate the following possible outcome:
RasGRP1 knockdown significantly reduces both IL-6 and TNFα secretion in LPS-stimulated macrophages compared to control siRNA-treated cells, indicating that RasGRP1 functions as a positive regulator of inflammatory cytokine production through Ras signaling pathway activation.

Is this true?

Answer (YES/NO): NO